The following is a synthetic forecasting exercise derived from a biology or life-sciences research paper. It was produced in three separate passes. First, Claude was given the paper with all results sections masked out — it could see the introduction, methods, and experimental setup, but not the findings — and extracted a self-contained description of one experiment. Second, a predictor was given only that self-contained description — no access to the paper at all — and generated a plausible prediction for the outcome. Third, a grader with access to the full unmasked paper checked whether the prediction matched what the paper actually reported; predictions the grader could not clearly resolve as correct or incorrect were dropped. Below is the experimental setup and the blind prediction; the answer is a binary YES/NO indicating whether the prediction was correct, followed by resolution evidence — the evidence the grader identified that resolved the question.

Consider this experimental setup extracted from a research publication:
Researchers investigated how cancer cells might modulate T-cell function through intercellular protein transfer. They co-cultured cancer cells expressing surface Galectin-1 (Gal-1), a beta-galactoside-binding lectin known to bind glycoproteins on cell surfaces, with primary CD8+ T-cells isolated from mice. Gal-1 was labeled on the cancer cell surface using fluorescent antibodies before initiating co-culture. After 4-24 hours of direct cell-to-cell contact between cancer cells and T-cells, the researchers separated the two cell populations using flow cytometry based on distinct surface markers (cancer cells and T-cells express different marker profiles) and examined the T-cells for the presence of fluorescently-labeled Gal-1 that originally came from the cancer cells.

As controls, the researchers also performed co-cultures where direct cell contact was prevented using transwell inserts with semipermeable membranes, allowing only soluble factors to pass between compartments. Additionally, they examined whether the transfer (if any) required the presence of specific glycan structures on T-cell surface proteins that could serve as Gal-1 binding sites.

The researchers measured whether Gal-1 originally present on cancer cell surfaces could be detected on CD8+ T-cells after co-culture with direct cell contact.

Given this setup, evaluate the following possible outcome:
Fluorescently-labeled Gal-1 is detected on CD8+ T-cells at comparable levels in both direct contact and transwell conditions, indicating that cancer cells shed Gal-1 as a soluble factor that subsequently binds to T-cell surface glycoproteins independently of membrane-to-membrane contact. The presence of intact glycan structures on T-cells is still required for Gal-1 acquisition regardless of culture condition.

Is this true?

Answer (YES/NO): NO